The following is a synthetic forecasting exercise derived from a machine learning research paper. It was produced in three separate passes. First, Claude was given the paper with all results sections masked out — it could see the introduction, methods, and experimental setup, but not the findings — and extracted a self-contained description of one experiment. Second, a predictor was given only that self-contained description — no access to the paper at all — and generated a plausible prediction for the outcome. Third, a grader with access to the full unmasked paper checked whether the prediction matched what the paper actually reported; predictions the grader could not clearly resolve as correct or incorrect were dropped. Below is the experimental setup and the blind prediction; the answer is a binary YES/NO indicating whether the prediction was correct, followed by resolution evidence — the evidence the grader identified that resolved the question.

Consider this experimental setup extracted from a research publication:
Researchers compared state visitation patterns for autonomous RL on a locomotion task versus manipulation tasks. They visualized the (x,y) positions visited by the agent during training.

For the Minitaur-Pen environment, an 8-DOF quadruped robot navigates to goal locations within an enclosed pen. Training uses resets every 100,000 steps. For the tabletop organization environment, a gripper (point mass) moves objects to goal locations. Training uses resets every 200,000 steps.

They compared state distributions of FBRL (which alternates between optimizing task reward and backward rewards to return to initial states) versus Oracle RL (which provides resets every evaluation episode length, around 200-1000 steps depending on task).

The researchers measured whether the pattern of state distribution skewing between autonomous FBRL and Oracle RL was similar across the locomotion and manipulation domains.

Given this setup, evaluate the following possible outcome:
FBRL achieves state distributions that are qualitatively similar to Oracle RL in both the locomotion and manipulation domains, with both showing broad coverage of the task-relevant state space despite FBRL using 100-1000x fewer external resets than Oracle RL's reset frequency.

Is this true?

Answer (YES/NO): NO